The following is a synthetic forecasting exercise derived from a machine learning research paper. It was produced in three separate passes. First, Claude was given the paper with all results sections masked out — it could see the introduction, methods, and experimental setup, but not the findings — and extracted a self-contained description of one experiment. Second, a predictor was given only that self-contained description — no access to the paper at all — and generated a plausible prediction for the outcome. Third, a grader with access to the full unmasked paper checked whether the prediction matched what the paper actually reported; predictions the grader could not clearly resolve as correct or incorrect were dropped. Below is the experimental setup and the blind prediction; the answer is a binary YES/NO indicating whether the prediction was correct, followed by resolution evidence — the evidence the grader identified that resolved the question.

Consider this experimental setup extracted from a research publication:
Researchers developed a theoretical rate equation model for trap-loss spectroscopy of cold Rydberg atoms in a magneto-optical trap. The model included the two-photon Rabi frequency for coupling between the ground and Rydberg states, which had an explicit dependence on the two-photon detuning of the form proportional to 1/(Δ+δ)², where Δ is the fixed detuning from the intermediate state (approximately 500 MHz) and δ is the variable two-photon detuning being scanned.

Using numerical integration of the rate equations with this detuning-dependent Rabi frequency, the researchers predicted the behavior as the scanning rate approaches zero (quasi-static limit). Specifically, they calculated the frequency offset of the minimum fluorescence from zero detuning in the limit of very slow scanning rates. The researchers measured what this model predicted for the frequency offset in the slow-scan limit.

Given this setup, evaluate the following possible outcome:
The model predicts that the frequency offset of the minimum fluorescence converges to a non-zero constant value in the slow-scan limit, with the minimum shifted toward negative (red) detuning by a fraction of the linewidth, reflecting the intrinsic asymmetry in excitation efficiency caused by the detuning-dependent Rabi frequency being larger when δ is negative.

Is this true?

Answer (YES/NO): YES